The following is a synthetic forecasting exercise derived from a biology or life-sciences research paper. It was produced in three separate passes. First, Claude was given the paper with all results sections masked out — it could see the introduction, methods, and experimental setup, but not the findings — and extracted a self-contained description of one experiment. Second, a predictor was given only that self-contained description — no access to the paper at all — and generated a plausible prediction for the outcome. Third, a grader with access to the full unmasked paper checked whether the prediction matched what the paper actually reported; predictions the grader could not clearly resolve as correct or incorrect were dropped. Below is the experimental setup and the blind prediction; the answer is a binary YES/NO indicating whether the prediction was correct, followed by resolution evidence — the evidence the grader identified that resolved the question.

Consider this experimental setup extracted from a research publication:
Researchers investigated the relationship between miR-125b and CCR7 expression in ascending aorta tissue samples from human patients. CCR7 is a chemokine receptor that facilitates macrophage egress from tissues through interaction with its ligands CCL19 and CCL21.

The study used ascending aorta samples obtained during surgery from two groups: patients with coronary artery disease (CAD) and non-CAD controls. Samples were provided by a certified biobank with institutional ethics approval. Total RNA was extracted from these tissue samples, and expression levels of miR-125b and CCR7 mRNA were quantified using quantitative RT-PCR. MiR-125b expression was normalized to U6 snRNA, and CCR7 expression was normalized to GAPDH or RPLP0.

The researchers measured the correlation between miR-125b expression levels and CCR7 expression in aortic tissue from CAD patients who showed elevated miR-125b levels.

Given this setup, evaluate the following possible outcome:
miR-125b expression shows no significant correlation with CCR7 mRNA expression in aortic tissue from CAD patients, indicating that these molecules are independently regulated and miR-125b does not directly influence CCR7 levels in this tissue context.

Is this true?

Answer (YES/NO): NO